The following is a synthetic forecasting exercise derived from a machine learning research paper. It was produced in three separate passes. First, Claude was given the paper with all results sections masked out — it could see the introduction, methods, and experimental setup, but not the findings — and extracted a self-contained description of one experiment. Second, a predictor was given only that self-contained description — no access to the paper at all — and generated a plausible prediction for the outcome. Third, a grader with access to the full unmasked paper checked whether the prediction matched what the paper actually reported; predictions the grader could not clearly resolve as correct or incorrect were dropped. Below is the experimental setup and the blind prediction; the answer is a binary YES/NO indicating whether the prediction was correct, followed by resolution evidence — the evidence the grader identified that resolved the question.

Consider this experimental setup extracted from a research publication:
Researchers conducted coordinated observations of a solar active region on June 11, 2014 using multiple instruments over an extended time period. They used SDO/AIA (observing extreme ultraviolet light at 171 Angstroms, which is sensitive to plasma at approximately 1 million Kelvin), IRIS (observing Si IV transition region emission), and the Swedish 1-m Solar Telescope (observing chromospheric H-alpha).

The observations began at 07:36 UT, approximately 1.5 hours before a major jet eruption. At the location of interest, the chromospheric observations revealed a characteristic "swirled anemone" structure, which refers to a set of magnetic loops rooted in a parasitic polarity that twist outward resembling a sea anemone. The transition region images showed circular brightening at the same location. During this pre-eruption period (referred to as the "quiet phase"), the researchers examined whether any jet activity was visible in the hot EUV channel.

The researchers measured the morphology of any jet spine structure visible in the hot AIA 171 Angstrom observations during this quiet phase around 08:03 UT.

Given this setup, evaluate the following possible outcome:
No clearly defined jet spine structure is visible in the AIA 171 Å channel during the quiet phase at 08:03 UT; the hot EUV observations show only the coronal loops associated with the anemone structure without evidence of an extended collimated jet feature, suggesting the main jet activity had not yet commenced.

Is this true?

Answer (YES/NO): NO